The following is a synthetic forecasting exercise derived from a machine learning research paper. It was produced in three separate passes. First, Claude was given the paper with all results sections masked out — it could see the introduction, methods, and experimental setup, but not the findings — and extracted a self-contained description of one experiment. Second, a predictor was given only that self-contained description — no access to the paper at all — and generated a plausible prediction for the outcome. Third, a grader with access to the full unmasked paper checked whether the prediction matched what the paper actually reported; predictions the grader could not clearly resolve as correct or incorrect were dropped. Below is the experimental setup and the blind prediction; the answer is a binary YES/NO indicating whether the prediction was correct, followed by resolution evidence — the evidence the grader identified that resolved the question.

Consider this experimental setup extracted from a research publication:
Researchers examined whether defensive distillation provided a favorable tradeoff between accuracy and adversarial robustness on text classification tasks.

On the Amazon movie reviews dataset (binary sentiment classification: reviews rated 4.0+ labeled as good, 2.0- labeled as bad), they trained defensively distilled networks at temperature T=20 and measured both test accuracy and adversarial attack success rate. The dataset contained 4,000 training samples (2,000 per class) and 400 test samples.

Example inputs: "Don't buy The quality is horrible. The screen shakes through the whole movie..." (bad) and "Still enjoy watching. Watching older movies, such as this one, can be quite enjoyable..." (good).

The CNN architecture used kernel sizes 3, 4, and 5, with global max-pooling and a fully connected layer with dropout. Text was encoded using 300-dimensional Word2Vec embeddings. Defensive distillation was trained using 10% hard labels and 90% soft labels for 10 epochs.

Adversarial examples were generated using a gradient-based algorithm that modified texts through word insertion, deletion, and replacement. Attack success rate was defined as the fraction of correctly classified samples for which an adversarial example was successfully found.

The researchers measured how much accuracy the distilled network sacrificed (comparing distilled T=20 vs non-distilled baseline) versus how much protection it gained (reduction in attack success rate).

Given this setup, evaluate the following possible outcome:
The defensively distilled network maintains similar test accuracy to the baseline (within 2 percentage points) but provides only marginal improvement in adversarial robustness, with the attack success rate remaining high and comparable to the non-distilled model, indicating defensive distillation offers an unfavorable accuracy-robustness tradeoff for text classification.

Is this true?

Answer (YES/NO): NO